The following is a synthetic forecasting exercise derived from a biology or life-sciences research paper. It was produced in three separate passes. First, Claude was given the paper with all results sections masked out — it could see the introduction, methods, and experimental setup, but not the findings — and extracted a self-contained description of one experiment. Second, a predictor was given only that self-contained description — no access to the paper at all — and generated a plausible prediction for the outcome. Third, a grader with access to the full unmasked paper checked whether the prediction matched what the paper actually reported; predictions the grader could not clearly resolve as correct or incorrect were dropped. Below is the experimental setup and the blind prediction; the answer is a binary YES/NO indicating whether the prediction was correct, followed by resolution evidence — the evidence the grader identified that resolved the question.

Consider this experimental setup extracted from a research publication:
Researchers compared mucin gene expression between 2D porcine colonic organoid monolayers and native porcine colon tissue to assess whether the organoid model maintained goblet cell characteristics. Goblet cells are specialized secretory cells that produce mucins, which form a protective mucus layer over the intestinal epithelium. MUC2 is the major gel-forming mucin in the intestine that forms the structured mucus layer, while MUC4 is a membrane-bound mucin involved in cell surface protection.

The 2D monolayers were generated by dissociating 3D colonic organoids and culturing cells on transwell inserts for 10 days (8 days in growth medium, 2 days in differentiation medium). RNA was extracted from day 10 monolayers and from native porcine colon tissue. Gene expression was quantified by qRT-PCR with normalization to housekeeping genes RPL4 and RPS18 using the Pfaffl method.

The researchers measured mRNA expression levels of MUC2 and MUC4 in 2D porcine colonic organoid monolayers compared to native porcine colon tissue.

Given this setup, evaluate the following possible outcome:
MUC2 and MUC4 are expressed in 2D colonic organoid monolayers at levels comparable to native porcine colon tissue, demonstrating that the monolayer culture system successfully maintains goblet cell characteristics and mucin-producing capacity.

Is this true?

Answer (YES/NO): YES